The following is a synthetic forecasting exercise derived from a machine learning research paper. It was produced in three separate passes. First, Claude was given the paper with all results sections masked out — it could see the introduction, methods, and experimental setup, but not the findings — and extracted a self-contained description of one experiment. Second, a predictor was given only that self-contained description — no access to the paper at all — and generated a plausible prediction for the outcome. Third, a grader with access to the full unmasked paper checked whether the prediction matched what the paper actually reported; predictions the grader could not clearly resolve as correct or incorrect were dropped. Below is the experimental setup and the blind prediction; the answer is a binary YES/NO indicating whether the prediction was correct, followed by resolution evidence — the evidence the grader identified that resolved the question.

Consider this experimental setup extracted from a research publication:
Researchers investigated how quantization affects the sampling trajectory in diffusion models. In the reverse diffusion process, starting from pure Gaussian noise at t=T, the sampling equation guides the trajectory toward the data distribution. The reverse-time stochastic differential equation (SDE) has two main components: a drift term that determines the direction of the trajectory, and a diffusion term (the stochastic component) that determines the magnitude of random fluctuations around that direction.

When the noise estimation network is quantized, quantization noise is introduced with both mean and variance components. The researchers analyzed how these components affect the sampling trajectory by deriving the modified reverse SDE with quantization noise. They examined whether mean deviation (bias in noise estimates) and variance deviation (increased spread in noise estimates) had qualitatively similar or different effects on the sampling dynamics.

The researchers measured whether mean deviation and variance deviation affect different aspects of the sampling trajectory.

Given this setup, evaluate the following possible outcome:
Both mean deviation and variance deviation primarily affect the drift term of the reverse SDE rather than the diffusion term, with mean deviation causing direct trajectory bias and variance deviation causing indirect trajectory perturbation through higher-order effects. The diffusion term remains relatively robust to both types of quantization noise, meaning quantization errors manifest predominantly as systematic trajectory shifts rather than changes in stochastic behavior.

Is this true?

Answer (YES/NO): NO